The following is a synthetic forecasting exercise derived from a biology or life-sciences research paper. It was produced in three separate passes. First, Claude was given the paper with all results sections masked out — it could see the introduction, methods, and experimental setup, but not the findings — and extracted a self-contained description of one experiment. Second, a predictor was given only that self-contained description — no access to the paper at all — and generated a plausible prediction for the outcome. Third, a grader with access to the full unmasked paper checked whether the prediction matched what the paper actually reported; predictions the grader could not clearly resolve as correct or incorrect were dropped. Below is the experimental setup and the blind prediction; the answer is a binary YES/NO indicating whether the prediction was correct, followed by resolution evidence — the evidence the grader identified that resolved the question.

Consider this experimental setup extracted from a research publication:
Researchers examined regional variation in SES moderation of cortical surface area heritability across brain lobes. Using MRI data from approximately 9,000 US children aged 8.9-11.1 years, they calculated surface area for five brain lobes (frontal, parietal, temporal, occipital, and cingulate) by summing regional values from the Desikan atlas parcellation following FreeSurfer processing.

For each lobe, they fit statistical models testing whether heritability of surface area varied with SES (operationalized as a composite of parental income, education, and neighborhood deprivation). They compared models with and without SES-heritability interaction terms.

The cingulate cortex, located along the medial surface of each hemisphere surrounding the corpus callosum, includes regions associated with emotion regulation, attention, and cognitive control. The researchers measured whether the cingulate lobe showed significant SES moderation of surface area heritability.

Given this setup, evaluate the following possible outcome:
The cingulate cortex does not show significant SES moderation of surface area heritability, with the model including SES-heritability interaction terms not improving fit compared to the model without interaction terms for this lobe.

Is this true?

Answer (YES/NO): YES